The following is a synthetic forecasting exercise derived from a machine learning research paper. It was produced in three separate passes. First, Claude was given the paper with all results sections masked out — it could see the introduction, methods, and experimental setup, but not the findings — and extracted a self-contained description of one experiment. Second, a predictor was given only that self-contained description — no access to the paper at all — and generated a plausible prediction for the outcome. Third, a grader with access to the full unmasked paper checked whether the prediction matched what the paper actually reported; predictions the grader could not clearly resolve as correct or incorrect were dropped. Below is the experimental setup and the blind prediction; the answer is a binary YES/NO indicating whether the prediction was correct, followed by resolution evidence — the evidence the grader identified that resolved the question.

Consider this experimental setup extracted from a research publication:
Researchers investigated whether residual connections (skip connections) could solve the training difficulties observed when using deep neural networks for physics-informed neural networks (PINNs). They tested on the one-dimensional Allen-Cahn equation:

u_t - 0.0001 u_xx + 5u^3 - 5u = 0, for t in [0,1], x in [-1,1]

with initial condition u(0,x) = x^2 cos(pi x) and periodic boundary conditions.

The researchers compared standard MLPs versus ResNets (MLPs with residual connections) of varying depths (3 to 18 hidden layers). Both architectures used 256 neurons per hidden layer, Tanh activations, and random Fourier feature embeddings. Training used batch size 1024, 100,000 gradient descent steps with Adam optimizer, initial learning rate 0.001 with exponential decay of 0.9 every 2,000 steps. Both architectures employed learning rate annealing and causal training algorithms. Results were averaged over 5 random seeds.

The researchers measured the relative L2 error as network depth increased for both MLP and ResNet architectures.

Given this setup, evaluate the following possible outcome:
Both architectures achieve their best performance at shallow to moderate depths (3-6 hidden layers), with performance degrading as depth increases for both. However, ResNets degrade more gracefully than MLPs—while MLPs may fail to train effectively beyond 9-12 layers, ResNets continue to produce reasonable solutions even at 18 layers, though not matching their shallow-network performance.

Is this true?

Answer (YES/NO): NO